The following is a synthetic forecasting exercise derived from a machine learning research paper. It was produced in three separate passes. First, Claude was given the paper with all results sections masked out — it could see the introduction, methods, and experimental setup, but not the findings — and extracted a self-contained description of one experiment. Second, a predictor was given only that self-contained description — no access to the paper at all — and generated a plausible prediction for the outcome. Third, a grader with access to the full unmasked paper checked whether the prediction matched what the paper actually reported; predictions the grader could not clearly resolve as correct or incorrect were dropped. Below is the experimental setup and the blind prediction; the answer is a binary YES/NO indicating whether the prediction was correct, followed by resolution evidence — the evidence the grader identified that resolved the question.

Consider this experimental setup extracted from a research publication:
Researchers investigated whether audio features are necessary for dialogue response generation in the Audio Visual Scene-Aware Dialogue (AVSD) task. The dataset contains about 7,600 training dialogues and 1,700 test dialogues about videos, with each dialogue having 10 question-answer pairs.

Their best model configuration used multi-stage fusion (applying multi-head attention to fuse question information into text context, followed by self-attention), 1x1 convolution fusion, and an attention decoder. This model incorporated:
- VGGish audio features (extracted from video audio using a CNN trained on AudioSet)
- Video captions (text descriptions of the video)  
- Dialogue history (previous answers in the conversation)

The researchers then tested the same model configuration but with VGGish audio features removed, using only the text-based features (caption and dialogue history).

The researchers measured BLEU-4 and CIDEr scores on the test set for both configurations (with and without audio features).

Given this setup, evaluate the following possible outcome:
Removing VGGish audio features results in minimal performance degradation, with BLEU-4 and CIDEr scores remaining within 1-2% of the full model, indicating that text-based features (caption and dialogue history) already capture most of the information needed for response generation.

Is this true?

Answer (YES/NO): YES